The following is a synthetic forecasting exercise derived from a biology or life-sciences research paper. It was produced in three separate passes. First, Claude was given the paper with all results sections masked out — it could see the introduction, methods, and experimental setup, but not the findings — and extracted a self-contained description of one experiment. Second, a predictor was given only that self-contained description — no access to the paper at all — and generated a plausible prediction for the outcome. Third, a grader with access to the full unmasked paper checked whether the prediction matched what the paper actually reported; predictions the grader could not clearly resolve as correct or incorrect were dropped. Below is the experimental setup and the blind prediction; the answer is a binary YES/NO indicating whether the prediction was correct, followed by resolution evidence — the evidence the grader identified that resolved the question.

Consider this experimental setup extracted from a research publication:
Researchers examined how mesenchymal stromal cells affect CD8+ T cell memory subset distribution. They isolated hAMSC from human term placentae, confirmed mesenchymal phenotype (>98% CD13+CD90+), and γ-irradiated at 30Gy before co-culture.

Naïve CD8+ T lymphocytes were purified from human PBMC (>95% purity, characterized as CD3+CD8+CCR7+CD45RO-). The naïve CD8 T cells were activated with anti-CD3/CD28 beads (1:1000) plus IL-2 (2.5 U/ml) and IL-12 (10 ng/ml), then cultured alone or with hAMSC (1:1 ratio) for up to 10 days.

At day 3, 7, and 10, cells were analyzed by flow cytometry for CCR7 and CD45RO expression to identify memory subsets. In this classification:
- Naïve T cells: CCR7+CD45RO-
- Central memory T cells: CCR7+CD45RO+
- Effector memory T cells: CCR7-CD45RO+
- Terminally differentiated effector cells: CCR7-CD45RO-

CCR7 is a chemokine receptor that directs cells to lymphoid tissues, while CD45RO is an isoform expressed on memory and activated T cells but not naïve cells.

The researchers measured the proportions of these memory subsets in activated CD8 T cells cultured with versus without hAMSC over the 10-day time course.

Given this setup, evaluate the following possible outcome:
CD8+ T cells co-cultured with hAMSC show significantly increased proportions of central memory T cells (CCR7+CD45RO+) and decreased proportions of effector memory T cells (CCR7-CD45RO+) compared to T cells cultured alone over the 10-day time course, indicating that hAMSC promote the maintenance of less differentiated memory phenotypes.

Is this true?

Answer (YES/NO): NO